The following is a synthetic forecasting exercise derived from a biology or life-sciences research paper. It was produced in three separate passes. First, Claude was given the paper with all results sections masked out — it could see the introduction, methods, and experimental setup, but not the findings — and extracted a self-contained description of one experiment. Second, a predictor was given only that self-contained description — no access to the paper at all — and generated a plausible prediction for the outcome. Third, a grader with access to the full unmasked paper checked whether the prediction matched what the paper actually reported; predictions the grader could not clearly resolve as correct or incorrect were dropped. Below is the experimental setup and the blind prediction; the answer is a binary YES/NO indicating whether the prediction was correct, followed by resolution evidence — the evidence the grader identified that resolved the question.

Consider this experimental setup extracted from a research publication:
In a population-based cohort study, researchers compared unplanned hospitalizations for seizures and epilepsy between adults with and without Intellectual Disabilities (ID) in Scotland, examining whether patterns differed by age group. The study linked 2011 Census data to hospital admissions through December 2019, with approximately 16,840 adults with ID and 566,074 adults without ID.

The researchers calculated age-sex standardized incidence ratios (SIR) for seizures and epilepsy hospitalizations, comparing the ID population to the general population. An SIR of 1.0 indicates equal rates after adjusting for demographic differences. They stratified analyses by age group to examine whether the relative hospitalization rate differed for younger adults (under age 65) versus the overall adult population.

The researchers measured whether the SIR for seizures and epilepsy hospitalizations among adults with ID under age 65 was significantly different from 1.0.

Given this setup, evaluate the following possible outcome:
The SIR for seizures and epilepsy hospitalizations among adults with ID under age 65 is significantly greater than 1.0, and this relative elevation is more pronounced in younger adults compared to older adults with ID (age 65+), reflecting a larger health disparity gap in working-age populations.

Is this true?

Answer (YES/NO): YES